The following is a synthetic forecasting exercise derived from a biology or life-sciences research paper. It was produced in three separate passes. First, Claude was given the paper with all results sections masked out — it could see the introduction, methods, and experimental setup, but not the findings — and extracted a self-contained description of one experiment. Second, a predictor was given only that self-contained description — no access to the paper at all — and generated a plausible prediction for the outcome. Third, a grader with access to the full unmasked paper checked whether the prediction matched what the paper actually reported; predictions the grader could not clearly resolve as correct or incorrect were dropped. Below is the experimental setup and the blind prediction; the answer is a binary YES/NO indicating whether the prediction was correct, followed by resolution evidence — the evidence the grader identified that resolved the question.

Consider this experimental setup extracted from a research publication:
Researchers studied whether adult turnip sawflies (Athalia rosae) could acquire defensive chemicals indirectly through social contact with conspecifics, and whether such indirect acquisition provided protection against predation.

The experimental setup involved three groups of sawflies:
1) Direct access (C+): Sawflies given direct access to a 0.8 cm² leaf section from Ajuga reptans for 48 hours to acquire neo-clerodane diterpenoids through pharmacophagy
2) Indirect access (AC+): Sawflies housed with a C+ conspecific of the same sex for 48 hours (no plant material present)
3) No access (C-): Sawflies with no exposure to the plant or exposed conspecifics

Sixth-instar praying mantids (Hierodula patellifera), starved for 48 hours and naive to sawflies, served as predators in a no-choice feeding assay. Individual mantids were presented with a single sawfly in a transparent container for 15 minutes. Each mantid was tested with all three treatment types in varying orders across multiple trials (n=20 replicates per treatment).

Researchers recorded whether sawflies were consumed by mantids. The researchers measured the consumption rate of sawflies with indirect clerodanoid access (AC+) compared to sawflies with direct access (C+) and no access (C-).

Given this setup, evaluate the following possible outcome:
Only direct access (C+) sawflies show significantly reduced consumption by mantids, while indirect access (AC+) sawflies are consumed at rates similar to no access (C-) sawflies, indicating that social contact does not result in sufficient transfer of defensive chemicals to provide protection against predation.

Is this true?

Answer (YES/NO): NO